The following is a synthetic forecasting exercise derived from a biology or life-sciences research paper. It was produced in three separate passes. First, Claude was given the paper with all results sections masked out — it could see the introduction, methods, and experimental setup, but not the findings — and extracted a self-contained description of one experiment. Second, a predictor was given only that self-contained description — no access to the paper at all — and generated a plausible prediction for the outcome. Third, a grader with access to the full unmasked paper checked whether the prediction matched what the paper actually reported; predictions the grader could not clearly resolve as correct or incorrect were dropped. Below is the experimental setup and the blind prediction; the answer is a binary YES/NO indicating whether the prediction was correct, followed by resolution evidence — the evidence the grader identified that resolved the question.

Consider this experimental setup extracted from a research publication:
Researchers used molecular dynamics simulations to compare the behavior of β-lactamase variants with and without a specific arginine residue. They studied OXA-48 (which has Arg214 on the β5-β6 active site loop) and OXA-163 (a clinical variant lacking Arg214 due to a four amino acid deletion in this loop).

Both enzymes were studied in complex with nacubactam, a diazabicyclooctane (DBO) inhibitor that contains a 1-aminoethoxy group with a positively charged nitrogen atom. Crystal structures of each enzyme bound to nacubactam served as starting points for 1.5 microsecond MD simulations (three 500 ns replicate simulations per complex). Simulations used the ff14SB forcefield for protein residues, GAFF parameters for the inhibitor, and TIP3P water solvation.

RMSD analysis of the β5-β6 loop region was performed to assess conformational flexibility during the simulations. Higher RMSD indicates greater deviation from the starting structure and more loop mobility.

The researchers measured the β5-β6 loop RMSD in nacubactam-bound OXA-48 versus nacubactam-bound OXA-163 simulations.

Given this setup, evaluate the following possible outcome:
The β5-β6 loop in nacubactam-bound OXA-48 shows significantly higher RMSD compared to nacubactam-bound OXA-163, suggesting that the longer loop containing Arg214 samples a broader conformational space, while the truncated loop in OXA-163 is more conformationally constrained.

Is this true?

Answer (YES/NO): YES